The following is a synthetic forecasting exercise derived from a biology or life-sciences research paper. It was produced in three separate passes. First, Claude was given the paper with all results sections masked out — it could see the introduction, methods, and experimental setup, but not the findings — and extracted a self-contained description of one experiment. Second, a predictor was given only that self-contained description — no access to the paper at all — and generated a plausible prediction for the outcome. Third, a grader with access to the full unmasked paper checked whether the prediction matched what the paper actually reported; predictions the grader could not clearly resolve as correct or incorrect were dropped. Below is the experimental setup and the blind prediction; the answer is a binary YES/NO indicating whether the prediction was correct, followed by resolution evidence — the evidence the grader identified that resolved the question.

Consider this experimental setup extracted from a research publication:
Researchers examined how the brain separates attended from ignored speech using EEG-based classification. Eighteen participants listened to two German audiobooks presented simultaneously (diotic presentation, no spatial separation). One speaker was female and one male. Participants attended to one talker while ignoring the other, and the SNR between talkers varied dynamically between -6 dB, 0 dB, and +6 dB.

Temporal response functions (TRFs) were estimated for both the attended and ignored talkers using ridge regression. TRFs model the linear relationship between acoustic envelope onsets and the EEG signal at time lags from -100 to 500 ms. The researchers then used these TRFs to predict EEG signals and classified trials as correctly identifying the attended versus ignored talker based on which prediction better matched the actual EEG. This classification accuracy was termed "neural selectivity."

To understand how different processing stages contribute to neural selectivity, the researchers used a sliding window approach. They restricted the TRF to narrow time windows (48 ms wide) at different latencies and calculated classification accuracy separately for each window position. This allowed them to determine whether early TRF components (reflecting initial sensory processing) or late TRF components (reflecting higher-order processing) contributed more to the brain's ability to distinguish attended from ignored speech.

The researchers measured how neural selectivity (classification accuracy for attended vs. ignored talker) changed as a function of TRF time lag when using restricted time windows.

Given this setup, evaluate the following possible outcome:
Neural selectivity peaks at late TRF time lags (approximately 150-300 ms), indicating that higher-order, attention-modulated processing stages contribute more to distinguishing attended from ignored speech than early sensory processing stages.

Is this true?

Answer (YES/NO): YES